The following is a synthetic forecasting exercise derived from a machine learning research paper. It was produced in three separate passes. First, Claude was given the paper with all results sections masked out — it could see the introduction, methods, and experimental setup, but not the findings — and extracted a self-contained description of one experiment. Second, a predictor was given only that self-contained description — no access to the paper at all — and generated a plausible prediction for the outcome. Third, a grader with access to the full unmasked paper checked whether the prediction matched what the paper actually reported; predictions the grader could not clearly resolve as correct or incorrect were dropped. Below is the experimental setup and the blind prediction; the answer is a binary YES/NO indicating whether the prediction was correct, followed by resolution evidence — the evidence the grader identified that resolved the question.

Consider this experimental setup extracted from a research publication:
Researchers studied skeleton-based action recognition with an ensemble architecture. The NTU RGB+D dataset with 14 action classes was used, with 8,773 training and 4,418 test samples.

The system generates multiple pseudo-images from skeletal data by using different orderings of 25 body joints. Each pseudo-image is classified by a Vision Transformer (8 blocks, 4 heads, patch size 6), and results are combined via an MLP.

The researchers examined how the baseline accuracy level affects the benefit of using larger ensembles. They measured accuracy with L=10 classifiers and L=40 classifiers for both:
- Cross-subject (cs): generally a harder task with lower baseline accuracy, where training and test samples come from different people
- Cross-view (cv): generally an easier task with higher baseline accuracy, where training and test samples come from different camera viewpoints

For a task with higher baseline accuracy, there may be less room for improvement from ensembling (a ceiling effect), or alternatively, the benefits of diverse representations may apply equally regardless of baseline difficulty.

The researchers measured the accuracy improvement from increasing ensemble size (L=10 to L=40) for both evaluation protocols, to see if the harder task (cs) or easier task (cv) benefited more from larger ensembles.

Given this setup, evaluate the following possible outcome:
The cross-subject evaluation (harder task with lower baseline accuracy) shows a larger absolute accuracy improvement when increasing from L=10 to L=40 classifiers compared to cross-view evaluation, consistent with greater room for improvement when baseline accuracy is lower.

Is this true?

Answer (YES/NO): YES